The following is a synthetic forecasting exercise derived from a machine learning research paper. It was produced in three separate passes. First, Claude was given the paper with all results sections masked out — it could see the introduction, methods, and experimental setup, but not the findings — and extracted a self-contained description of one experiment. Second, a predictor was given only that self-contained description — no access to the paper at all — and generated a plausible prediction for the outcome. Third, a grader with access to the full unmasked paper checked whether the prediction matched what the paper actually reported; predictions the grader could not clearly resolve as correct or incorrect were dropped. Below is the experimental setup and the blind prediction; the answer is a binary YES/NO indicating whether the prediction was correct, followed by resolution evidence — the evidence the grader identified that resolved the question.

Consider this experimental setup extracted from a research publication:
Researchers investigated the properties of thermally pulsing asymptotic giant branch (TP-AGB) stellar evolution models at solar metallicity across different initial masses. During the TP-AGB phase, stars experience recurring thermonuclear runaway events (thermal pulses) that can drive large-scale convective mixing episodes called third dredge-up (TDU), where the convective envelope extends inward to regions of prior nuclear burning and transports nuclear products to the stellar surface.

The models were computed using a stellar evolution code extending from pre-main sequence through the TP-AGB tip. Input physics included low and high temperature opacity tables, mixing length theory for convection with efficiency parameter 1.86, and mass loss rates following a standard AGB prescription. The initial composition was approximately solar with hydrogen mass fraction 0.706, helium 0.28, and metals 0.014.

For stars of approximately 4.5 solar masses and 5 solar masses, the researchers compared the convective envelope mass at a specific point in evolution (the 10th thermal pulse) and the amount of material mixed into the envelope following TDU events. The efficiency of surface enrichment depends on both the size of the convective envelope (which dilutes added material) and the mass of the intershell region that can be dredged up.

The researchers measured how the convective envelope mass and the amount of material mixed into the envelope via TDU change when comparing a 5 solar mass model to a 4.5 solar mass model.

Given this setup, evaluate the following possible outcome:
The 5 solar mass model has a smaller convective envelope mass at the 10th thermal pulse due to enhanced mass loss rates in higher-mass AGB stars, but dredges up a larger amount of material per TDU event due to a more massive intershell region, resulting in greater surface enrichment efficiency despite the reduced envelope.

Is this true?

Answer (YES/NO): NO